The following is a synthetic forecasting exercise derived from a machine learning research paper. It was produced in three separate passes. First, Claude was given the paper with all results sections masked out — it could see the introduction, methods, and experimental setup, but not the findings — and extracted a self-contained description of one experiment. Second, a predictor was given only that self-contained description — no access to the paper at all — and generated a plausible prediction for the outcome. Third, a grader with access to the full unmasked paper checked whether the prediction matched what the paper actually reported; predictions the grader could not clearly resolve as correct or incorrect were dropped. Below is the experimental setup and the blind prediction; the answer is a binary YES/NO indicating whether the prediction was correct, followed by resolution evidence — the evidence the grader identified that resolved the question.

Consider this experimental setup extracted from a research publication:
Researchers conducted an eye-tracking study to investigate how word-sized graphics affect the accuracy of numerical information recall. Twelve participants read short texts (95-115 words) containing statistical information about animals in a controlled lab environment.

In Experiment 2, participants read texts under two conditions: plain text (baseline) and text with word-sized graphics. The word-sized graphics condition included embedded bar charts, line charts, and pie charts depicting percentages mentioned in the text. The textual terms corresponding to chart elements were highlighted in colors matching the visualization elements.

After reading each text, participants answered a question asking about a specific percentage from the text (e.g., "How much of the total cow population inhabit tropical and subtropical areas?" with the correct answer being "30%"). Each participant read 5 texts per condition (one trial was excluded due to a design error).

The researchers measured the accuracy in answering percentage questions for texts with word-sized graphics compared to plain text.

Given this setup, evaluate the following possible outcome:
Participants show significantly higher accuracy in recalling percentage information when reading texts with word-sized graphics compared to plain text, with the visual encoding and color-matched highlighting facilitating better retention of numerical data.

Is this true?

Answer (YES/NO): NO